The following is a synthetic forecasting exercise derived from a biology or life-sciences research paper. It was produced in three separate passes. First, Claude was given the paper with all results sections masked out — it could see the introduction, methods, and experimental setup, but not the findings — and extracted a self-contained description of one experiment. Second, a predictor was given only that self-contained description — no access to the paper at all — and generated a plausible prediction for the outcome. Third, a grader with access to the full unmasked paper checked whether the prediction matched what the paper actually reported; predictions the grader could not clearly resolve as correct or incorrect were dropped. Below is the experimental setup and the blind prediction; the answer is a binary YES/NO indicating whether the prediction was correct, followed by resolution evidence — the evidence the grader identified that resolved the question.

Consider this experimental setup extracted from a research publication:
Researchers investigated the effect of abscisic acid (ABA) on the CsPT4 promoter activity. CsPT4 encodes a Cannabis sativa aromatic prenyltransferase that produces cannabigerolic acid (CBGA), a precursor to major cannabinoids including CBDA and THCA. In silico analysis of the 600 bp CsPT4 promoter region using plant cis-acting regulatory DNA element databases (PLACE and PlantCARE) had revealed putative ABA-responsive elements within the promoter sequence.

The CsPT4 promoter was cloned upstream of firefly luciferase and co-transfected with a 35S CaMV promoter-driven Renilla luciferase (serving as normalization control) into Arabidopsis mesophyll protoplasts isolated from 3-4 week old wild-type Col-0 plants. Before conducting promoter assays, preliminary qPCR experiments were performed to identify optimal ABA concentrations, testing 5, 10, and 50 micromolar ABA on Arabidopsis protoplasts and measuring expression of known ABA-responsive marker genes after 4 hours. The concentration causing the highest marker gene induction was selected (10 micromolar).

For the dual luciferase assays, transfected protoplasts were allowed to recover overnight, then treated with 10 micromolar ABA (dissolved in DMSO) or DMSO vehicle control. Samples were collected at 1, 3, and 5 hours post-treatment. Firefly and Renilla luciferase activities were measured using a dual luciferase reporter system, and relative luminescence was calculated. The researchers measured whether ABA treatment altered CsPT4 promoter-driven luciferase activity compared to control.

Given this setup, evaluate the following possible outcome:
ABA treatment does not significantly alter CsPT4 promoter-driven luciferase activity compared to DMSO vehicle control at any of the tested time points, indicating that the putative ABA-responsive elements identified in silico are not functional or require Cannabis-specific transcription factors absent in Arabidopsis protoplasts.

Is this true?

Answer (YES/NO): NO